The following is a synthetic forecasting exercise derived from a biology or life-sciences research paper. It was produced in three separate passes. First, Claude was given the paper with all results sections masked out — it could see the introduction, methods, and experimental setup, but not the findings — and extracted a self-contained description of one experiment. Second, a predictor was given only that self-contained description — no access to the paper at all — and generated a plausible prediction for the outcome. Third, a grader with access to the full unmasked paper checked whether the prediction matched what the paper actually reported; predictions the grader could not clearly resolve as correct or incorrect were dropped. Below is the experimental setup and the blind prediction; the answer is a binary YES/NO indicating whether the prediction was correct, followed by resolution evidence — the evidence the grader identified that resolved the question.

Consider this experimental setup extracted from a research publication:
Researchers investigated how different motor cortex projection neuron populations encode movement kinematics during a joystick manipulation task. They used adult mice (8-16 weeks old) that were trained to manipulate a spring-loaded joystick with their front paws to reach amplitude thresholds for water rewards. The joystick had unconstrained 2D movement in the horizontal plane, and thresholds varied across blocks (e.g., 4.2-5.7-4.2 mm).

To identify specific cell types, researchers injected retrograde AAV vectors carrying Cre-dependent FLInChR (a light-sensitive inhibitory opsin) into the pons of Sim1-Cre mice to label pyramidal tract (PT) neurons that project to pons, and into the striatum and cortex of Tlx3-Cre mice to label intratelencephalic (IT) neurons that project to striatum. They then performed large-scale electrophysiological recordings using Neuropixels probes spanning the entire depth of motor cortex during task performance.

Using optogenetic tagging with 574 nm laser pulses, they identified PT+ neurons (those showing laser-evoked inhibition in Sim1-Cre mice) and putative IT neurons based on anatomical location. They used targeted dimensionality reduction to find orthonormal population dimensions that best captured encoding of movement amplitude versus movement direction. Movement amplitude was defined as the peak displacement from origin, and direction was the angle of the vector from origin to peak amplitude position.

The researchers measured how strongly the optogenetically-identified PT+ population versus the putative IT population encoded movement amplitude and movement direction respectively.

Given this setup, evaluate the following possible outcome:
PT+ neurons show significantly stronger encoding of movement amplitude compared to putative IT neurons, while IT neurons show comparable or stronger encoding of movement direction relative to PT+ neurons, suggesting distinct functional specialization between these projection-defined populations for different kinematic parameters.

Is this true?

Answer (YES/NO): NO